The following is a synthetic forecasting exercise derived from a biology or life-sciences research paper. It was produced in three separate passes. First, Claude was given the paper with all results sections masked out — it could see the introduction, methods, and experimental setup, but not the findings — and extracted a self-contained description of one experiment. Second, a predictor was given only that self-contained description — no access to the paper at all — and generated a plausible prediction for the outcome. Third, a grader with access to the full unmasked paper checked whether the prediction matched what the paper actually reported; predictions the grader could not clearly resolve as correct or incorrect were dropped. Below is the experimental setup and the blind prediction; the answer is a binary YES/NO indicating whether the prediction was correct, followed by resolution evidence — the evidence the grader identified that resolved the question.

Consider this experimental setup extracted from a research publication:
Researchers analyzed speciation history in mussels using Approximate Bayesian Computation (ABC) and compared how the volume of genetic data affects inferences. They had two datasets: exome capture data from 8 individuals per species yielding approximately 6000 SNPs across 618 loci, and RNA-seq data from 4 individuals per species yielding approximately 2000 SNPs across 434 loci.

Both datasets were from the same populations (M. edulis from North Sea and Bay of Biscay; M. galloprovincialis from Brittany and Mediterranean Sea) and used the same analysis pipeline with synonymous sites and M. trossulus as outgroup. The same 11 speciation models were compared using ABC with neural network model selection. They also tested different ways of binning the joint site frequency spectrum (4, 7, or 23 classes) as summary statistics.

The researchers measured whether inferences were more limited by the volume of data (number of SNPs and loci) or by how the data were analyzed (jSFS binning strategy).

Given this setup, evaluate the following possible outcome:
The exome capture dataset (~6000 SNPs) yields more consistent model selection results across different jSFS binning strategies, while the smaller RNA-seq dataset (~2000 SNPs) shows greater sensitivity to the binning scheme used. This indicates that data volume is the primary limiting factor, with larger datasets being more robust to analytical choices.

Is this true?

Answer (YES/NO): NO